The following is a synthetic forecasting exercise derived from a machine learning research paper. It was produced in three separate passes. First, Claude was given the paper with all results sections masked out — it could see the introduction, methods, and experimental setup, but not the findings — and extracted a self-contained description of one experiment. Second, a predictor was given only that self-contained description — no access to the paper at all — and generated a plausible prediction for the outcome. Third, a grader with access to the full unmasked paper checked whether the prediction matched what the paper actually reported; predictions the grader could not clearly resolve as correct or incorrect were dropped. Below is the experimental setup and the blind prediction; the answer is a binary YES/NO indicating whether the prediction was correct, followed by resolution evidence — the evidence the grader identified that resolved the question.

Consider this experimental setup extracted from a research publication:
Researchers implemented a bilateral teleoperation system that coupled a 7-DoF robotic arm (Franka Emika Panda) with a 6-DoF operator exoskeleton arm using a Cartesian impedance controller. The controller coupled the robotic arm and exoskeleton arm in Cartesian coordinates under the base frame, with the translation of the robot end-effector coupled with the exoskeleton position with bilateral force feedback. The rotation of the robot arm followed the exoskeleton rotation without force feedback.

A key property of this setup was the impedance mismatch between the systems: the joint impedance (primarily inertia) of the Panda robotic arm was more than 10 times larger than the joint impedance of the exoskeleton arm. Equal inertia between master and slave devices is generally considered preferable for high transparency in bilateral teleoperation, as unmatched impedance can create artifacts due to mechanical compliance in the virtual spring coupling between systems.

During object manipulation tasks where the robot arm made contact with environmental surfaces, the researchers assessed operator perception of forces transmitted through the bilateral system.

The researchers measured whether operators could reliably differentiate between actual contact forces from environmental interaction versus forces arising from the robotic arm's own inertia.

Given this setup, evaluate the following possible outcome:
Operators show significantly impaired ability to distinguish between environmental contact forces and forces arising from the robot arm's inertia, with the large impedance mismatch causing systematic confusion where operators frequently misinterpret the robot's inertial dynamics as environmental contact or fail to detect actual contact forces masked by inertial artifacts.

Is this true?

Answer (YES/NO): YES